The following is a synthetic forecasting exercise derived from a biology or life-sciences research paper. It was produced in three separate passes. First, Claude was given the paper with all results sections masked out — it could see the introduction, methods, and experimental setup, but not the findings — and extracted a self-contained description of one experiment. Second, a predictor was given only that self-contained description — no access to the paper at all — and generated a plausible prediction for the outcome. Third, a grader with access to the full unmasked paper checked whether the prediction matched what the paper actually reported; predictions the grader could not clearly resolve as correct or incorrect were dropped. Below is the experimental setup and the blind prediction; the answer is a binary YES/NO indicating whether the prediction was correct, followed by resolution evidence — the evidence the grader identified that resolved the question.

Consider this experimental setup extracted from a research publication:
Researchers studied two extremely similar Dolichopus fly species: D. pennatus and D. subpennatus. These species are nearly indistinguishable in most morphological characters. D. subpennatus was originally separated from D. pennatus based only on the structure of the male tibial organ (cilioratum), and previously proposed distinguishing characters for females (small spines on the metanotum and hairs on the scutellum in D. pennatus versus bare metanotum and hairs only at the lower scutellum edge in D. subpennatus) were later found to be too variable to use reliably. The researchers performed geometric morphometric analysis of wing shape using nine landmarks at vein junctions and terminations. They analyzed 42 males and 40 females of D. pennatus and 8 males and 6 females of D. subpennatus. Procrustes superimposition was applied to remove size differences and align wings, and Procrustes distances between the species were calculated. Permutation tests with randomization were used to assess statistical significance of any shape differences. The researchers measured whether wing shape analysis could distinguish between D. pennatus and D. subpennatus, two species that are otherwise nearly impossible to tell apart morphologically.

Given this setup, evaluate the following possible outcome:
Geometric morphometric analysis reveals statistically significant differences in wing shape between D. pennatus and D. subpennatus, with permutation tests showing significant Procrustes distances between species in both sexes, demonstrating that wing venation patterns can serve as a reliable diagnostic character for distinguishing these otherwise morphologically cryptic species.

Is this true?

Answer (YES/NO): NO